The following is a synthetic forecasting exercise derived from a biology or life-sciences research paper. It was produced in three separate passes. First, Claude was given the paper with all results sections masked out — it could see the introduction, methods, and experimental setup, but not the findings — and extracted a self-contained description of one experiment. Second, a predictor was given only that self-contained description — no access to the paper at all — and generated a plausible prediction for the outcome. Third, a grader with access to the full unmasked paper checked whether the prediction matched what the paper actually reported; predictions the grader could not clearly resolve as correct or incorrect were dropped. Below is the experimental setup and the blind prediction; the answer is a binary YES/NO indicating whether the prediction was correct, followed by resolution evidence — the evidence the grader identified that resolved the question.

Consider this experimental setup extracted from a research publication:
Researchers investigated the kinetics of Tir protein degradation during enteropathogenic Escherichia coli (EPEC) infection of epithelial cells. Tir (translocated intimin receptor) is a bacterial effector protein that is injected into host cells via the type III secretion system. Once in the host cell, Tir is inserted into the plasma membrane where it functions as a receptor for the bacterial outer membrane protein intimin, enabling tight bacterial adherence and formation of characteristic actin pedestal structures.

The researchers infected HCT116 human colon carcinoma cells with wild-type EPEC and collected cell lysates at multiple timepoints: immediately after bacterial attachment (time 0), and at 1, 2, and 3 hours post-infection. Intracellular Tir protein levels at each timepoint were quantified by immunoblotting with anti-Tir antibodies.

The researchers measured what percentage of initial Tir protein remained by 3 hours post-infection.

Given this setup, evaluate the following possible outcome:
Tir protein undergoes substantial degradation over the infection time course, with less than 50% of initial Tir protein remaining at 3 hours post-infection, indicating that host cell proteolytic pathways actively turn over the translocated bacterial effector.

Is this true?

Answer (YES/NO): YES